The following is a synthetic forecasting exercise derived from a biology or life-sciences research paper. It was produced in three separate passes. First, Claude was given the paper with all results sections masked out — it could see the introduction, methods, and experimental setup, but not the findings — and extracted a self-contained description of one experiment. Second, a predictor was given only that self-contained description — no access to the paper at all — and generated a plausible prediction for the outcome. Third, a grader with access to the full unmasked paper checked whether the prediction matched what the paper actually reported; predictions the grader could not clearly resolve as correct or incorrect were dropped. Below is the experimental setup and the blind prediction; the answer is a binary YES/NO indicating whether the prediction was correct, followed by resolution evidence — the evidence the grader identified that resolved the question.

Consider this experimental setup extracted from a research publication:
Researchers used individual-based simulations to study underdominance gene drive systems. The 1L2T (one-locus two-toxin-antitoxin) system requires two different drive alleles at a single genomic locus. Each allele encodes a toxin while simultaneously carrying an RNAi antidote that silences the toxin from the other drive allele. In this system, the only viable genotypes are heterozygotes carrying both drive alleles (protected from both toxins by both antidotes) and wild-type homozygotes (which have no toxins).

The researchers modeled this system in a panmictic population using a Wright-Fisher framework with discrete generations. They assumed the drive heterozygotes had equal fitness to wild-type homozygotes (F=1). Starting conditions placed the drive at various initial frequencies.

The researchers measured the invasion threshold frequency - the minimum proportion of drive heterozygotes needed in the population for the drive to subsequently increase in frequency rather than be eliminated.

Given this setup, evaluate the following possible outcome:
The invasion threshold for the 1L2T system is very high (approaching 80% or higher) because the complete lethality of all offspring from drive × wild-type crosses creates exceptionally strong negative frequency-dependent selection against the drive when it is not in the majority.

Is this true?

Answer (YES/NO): NO